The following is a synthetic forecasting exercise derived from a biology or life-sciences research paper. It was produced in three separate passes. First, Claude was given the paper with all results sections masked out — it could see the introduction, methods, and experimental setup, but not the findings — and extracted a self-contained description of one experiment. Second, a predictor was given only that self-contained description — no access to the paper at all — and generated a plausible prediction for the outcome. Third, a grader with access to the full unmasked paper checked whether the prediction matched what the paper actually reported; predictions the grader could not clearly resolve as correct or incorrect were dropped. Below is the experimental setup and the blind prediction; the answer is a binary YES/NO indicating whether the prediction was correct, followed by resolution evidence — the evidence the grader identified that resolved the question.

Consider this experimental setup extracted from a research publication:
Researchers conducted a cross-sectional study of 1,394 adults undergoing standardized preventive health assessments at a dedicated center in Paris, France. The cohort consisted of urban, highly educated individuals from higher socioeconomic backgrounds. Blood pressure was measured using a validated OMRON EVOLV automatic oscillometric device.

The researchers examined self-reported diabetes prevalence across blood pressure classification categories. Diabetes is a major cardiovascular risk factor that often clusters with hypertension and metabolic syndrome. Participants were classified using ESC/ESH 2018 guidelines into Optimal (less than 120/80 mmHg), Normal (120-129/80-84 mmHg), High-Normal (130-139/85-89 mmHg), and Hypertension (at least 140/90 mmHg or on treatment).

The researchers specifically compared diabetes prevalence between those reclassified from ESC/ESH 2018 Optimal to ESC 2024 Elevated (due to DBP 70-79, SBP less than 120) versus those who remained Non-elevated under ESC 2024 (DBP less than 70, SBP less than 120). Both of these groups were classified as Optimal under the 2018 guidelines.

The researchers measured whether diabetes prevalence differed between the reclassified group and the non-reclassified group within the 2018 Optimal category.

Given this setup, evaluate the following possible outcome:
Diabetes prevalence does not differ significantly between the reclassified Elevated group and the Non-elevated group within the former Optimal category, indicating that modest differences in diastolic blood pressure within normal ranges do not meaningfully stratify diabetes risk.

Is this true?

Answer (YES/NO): YES